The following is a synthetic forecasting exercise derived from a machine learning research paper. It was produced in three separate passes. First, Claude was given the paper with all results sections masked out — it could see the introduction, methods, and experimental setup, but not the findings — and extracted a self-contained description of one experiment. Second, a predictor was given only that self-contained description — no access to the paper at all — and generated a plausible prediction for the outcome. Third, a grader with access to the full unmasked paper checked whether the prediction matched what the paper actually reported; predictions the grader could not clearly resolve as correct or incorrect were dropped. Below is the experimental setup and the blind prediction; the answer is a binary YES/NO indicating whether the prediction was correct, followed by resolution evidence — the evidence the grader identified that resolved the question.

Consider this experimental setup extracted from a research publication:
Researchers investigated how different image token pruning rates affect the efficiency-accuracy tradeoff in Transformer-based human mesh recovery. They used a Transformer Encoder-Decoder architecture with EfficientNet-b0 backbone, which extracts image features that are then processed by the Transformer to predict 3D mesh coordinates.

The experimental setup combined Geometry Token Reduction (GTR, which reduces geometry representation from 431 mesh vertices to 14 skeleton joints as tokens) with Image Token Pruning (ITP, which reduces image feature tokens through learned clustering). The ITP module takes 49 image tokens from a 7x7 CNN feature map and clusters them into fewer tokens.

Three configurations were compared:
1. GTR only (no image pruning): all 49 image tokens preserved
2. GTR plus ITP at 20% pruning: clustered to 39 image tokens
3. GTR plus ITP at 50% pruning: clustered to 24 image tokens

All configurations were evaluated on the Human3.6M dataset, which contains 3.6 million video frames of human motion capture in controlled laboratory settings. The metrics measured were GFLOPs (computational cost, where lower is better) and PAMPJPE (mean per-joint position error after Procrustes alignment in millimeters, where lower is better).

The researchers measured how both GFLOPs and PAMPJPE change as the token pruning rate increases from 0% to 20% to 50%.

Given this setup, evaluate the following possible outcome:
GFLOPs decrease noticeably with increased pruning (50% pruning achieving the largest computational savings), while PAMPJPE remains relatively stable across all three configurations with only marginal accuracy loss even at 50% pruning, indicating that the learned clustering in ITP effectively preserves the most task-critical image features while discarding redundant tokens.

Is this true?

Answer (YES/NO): NO